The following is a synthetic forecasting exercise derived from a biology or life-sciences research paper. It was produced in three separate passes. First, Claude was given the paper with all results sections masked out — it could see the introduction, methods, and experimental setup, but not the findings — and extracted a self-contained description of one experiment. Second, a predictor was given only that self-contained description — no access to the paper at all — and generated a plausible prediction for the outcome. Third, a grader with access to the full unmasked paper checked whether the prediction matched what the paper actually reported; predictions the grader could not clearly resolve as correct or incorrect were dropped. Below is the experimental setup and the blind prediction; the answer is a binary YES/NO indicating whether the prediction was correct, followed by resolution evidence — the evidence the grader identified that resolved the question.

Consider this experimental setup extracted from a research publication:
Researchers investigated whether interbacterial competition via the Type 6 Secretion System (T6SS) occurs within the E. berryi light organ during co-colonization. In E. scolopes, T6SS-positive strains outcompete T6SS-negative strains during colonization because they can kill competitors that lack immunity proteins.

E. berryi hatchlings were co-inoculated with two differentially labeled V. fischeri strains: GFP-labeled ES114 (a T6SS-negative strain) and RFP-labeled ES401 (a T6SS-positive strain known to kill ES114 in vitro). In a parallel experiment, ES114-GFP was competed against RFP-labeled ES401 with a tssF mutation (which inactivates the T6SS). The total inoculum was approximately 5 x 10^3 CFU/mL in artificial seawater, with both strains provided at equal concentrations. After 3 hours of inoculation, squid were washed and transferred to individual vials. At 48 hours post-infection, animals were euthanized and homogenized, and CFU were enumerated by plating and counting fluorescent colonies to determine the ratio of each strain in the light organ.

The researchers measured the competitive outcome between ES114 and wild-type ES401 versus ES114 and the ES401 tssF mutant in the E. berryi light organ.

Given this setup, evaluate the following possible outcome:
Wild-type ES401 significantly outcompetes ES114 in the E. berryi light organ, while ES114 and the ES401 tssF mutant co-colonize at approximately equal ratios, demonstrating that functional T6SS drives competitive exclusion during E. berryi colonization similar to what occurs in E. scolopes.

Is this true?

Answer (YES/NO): YES